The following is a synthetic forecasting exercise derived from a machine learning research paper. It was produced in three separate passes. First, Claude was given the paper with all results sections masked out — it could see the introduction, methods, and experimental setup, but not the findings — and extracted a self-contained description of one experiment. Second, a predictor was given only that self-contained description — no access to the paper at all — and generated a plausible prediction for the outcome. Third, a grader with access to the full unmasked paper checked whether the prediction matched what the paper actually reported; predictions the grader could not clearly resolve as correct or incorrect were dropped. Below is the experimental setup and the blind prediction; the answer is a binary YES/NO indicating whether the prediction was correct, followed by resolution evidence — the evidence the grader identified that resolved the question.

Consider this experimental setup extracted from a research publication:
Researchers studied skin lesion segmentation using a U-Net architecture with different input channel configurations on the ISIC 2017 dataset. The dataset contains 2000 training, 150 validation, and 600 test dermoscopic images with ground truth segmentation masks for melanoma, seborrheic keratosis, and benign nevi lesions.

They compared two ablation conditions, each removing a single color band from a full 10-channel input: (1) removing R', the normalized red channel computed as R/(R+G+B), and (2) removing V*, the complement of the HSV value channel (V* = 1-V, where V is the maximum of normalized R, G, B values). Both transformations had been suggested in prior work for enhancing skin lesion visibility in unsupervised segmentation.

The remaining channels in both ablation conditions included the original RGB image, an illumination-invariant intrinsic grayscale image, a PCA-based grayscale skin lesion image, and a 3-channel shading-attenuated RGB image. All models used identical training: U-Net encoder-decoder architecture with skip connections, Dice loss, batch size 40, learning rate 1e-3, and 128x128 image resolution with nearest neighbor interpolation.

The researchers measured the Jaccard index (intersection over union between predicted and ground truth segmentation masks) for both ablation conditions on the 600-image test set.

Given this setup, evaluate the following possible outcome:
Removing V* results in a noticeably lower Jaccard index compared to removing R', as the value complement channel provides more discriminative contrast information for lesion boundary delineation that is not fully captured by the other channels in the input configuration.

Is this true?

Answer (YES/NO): NO